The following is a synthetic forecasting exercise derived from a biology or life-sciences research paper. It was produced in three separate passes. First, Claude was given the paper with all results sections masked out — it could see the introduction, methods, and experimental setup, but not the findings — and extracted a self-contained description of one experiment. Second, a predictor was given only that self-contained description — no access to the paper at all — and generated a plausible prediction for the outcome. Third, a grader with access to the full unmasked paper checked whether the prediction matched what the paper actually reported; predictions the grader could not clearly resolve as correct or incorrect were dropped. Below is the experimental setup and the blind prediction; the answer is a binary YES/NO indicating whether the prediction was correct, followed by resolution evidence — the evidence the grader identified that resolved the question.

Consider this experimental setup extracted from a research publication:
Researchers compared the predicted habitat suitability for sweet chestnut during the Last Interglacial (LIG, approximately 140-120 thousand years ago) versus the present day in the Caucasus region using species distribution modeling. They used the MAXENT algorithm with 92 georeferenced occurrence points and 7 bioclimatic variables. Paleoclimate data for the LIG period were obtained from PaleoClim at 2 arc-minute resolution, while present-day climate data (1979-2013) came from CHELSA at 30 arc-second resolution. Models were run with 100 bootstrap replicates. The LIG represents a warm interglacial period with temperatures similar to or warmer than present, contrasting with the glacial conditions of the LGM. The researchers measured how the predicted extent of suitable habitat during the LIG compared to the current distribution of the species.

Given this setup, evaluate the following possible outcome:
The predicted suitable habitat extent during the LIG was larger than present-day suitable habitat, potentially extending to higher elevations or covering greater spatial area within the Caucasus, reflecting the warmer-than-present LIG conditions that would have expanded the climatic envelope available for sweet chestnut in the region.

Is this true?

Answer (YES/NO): YES